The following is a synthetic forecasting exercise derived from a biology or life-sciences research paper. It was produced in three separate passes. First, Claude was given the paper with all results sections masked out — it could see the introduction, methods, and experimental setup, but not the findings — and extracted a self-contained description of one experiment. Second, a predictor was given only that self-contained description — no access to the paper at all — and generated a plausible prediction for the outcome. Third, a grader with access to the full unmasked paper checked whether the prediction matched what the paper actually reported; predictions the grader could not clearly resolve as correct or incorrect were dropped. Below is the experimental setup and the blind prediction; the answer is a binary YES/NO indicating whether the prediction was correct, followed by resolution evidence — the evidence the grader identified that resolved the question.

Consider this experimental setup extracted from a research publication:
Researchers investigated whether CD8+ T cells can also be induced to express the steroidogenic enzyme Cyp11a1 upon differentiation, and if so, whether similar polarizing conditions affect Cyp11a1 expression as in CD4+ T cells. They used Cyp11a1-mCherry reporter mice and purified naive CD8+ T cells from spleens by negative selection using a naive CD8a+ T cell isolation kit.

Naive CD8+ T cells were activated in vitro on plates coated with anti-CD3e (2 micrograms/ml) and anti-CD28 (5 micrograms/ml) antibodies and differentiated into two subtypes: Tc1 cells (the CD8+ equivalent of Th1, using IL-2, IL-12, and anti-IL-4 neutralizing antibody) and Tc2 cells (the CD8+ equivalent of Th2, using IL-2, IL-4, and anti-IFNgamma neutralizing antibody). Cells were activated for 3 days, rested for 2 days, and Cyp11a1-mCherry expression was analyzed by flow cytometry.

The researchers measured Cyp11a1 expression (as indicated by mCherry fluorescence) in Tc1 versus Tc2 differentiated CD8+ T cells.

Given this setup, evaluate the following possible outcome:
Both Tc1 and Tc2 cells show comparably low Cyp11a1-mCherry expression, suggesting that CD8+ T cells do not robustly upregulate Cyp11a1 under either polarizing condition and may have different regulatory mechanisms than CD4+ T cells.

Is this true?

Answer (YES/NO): NO